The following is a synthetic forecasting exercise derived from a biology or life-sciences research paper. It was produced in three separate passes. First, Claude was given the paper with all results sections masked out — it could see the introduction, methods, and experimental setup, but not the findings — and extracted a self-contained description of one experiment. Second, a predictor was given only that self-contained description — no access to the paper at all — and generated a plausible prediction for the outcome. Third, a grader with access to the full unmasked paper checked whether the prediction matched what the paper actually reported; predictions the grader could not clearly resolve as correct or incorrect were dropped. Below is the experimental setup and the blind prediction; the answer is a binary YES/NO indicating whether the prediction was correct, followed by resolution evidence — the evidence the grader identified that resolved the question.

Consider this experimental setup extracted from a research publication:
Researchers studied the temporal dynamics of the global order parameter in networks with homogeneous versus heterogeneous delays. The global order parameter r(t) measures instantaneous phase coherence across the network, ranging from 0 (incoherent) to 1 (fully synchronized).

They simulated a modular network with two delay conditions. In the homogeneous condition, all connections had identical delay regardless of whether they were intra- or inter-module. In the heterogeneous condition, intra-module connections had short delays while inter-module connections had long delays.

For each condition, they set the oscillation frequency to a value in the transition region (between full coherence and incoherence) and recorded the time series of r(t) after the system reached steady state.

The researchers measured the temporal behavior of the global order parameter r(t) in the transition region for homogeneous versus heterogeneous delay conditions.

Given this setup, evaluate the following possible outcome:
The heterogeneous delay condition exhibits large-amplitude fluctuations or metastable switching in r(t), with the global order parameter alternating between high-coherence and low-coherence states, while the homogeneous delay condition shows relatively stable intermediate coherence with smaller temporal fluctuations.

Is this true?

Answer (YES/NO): NO